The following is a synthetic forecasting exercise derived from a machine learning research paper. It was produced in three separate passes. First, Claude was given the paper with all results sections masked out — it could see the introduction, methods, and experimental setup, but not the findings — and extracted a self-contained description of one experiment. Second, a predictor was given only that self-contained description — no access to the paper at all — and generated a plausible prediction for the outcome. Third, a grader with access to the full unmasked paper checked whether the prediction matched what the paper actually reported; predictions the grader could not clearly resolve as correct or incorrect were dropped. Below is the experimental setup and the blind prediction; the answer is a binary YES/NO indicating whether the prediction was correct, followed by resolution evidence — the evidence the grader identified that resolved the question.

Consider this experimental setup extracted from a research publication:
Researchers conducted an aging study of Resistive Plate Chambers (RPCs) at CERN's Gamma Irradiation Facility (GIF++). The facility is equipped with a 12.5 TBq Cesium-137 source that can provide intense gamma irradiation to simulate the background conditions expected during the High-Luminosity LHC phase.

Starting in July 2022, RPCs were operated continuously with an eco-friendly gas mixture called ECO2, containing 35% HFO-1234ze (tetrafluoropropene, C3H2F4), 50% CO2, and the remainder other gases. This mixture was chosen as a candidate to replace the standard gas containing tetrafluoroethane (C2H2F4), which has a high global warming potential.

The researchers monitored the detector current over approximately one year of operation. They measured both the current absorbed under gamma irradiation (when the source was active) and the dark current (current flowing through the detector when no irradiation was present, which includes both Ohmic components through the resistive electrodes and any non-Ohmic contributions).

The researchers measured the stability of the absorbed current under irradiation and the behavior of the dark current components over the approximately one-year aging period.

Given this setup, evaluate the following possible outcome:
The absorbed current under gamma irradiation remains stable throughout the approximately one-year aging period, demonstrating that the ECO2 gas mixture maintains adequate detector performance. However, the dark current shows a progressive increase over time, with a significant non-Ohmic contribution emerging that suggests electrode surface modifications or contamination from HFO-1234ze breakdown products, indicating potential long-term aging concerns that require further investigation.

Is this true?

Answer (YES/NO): YES